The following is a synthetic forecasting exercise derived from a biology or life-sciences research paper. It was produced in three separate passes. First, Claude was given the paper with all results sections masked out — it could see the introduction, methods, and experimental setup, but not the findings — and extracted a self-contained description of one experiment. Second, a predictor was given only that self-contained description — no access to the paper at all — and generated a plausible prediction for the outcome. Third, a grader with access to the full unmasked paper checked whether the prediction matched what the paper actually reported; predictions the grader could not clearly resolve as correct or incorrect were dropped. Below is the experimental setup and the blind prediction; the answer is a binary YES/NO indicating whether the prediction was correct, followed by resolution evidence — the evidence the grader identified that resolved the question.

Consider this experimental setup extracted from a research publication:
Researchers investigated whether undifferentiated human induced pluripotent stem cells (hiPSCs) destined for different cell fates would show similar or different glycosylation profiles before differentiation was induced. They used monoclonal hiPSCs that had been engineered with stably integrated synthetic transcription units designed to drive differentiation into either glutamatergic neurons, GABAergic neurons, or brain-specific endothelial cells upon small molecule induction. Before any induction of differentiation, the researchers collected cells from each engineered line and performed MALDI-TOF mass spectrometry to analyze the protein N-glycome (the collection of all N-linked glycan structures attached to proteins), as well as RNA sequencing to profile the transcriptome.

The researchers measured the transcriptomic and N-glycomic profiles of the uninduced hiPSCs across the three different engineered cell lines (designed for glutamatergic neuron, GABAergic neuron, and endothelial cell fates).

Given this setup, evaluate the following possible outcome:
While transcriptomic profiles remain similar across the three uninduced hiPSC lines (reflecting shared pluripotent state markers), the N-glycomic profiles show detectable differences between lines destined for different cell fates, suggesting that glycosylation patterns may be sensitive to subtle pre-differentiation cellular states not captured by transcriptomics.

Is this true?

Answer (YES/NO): NO